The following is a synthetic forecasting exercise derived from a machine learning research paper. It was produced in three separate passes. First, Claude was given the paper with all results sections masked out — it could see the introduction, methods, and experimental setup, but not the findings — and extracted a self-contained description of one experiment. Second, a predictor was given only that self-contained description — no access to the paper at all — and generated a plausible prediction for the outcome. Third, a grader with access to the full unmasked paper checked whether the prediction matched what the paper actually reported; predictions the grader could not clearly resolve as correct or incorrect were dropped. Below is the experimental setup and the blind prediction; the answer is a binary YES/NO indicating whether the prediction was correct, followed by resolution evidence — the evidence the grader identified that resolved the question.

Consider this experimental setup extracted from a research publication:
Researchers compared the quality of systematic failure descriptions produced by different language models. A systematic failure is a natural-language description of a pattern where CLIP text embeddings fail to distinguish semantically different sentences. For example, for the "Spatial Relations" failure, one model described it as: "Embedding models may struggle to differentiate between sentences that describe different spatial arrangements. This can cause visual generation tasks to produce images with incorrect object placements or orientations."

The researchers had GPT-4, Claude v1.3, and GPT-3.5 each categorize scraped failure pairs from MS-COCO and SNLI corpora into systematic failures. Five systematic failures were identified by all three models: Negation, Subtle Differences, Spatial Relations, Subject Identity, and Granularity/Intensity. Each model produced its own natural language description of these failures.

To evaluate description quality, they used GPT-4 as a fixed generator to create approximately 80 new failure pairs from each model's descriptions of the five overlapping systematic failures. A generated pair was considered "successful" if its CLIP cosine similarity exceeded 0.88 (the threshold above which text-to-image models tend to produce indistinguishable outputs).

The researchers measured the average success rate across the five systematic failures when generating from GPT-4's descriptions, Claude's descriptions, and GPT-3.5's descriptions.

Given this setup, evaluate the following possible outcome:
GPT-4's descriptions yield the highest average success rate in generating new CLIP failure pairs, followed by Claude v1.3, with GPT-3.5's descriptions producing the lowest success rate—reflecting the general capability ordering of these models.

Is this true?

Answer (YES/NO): NO